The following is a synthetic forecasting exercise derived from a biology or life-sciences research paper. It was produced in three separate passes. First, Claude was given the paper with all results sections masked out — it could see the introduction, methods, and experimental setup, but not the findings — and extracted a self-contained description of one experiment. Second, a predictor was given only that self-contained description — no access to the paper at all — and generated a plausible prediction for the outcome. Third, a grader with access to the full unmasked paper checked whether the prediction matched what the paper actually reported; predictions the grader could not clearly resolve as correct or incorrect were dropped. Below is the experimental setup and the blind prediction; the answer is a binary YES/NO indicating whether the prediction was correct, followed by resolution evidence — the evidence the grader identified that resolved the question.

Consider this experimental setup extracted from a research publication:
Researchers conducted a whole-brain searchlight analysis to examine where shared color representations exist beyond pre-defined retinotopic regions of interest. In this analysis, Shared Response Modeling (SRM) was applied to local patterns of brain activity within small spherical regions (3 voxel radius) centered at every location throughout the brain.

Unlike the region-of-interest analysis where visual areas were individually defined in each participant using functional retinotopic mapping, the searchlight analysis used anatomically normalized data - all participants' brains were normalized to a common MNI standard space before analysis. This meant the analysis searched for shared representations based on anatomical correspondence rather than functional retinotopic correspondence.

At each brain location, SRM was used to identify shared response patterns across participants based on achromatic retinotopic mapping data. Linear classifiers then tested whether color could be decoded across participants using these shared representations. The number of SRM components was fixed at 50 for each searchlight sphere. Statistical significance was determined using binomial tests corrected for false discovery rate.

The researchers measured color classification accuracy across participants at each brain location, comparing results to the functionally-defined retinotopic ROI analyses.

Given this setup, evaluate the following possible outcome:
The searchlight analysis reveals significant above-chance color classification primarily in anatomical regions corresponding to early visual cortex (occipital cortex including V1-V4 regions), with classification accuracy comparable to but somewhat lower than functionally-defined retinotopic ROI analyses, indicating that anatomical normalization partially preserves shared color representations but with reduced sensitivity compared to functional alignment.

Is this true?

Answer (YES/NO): NO